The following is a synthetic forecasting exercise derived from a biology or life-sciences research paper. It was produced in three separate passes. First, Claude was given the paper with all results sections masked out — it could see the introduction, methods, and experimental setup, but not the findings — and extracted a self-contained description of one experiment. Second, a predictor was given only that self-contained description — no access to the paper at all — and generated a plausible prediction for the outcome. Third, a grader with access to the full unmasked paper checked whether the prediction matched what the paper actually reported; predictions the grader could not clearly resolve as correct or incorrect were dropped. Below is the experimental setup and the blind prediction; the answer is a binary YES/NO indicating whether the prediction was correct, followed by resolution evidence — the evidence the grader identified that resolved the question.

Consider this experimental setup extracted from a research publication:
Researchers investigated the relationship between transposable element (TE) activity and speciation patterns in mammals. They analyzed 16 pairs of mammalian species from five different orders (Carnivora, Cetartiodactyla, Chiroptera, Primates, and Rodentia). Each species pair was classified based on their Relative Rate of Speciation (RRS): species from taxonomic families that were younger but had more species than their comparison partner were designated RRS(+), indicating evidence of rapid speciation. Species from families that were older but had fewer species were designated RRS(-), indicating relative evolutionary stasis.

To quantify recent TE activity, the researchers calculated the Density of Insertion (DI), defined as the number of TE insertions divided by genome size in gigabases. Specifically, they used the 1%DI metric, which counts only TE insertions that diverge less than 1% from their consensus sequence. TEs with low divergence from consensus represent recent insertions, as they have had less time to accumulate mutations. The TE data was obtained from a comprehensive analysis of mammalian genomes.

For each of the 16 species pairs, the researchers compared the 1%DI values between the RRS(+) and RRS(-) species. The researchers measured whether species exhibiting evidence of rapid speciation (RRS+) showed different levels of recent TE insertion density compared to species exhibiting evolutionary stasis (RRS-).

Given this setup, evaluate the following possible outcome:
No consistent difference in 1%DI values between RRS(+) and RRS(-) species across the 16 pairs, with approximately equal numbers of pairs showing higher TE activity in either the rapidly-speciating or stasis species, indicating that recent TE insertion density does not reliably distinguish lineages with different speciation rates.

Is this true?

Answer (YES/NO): NO